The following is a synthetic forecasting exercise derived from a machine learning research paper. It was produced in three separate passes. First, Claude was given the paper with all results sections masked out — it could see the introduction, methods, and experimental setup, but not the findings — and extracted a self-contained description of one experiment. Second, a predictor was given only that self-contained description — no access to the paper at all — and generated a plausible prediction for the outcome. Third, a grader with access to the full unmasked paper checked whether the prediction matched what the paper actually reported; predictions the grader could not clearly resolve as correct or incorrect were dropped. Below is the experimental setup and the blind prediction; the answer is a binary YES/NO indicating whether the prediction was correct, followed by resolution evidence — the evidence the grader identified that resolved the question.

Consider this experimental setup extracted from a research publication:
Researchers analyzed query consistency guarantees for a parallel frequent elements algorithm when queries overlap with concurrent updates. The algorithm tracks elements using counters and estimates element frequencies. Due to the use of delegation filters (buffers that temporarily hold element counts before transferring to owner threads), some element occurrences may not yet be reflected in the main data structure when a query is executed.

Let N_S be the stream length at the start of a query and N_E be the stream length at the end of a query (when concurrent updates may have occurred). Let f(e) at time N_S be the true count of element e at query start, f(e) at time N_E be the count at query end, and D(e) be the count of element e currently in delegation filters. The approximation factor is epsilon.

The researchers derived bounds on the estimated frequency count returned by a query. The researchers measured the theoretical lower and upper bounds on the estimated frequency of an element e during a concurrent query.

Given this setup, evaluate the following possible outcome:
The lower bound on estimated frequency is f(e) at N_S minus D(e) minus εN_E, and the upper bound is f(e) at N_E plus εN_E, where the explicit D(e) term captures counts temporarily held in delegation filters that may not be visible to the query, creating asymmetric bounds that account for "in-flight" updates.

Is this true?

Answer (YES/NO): NO